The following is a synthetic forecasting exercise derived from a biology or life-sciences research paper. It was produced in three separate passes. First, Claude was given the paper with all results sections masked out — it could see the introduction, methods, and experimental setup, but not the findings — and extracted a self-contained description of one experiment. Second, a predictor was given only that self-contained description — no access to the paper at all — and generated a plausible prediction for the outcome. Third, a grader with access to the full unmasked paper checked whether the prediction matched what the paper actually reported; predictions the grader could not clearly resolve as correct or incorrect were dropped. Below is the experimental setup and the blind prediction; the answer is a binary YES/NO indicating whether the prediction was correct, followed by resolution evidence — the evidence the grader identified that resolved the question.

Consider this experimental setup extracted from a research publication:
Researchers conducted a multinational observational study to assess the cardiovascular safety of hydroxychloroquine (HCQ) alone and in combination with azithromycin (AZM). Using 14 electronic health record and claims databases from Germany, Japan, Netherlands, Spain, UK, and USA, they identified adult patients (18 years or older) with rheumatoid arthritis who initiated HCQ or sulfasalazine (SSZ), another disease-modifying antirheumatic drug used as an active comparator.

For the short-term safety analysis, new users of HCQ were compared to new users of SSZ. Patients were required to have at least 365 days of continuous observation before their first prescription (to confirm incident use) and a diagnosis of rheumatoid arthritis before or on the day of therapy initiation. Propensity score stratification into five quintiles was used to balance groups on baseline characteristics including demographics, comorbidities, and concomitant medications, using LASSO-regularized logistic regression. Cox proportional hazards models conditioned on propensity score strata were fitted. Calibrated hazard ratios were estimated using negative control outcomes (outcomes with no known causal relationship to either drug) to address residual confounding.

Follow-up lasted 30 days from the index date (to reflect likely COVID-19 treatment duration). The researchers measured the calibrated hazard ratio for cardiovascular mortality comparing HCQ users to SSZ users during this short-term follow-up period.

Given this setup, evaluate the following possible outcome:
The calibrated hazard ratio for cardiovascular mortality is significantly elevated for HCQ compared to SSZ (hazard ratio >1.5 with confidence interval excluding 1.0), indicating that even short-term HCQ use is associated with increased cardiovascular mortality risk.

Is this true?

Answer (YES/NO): NO